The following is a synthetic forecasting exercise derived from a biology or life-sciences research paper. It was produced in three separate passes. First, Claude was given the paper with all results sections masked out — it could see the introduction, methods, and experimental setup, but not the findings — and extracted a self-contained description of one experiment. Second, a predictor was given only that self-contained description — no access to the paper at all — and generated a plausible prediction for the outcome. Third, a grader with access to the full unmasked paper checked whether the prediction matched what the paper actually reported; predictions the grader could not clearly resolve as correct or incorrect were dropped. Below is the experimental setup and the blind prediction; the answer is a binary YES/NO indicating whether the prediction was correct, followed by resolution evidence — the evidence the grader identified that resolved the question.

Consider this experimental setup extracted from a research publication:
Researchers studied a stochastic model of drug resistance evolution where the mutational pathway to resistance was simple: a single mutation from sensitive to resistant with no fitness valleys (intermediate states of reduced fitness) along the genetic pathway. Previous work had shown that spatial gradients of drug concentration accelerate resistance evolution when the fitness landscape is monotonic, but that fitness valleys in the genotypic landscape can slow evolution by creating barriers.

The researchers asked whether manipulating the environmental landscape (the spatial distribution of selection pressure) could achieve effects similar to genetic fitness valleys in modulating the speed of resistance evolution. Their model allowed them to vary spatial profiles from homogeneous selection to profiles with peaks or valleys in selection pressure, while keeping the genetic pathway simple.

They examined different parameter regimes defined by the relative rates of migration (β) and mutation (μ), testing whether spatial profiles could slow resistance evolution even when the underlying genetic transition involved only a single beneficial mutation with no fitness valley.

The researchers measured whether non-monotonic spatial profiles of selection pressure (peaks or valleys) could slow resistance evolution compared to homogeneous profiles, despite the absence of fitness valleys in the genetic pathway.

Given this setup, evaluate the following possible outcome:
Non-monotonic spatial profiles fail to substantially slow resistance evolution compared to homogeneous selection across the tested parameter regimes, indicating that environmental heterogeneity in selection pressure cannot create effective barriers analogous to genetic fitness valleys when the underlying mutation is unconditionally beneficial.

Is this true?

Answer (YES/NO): NO